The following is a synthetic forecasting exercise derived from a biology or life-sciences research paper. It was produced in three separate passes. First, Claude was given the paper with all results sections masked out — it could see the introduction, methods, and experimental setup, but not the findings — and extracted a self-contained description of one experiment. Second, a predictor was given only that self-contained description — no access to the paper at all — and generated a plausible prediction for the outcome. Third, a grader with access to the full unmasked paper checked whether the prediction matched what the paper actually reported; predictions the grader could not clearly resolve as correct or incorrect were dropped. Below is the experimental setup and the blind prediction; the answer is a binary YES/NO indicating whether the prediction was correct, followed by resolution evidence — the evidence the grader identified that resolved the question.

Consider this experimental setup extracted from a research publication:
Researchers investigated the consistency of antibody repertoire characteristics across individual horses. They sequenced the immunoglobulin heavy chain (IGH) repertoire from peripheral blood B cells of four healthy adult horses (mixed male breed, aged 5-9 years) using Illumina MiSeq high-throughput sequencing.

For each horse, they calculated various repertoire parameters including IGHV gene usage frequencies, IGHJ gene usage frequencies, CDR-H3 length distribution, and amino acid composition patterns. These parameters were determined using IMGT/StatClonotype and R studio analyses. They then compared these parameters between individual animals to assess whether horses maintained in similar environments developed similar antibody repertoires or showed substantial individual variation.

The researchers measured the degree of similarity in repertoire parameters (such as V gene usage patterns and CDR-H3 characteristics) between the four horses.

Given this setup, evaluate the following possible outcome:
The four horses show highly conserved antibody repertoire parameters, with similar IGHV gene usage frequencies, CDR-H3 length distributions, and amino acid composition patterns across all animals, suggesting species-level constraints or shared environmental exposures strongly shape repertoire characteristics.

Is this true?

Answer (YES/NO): YES